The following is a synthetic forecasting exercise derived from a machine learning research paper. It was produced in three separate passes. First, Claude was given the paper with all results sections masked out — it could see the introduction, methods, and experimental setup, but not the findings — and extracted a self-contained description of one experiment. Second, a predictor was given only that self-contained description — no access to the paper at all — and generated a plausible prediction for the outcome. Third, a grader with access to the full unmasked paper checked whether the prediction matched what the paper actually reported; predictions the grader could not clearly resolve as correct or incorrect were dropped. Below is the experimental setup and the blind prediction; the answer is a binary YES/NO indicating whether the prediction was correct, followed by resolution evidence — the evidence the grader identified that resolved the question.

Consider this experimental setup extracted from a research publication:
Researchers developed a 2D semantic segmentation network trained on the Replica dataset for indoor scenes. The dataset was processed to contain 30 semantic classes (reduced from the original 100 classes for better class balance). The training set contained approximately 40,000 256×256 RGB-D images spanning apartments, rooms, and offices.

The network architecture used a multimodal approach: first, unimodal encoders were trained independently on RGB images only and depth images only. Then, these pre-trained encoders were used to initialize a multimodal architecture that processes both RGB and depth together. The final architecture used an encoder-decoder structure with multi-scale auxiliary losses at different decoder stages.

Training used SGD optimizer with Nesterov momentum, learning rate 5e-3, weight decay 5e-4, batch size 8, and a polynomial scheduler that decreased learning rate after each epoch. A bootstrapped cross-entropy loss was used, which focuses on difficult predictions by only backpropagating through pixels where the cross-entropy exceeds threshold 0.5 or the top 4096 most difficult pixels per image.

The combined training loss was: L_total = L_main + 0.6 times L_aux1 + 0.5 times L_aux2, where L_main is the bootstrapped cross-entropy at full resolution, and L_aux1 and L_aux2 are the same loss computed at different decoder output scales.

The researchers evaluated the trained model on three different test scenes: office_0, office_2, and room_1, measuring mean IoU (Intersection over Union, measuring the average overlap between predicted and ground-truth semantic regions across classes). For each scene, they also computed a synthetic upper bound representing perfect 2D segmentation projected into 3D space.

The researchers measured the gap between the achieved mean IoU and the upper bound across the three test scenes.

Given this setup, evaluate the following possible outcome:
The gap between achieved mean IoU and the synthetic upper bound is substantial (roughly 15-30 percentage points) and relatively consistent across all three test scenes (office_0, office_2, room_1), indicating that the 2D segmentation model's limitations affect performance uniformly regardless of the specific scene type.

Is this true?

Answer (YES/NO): NO